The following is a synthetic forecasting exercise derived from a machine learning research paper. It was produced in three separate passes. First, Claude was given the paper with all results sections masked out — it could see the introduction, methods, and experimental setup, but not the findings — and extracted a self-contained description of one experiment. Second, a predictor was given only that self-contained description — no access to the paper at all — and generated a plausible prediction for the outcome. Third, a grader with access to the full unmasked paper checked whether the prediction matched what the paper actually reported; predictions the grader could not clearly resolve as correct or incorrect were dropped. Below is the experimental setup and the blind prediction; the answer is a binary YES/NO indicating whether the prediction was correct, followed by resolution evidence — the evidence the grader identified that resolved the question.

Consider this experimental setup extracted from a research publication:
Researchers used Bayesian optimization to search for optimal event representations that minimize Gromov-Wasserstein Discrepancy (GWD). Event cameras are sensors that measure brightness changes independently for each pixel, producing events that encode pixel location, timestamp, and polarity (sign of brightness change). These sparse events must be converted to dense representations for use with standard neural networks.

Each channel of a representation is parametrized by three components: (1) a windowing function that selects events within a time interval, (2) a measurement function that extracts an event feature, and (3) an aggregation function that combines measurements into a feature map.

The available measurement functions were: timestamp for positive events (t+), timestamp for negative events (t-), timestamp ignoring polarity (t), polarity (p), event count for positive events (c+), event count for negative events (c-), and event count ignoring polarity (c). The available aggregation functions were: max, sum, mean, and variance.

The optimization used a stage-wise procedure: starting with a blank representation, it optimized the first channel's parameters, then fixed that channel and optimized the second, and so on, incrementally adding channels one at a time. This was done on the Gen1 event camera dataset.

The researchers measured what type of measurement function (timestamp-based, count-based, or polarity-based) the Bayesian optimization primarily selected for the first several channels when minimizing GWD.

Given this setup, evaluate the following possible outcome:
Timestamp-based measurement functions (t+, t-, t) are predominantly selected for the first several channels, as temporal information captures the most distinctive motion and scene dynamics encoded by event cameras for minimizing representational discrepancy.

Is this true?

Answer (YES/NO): YES